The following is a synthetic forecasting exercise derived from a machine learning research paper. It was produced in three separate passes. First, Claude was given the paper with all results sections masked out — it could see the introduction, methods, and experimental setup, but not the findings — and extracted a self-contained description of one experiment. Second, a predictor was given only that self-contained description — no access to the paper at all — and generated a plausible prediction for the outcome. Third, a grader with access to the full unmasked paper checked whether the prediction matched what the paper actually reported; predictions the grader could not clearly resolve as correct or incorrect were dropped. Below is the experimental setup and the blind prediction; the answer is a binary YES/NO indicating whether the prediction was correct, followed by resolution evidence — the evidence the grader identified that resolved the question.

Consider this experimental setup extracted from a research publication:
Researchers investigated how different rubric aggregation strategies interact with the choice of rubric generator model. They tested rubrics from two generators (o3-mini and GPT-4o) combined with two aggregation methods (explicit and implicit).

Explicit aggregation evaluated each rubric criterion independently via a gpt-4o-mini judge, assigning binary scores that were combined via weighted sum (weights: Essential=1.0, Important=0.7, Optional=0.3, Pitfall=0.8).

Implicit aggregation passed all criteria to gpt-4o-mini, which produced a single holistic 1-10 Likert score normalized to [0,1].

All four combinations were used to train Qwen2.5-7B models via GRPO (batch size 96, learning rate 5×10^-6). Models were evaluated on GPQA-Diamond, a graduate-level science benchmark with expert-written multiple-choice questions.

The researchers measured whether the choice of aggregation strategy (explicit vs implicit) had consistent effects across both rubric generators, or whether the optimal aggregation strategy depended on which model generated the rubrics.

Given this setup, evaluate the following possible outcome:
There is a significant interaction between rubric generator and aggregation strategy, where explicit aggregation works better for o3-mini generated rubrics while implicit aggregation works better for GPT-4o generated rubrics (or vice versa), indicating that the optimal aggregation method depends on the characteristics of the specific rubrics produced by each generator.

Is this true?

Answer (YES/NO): NO